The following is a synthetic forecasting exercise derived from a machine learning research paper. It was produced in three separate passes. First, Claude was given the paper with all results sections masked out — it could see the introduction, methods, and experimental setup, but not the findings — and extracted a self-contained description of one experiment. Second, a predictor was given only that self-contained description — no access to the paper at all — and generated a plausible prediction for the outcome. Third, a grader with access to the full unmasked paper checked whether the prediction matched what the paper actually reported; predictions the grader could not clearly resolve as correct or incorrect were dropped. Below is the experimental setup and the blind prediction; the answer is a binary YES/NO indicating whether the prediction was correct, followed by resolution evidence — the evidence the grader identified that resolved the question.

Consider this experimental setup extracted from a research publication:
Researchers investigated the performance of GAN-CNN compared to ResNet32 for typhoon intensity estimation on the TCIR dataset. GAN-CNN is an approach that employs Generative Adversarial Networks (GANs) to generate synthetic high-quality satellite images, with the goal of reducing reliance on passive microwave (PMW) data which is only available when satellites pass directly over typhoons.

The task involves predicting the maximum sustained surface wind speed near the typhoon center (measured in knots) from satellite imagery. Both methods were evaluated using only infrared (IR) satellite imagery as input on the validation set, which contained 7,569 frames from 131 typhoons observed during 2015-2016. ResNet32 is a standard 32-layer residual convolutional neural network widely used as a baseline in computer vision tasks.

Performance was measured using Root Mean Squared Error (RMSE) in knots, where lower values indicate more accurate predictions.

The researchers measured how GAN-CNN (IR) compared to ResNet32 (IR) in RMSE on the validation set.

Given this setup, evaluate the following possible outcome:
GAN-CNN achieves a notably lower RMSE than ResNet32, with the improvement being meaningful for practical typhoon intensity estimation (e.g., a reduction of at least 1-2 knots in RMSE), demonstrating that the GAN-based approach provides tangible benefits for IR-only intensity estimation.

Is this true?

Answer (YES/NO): YES